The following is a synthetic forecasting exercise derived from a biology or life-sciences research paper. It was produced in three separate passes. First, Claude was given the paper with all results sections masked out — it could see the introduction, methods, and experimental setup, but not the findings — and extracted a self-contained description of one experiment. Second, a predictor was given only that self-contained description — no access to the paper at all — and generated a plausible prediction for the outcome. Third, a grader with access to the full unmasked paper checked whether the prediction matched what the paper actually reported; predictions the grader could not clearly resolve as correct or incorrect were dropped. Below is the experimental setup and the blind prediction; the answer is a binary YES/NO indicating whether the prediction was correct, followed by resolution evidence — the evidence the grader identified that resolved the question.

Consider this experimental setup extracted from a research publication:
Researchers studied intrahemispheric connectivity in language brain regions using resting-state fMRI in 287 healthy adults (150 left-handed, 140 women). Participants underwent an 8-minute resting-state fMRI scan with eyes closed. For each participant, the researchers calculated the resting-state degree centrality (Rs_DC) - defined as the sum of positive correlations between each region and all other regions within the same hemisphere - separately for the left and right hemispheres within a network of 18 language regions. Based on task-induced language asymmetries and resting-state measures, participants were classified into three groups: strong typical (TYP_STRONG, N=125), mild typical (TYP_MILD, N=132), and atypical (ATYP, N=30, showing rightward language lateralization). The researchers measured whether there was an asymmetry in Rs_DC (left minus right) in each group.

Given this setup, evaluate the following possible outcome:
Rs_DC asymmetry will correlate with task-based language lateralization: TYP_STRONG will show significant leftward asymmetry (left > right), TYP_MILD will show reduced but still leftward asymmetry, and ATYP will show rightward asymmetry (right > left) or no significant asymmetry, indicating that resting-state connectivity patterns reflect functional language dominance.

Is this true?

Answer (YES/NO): NO